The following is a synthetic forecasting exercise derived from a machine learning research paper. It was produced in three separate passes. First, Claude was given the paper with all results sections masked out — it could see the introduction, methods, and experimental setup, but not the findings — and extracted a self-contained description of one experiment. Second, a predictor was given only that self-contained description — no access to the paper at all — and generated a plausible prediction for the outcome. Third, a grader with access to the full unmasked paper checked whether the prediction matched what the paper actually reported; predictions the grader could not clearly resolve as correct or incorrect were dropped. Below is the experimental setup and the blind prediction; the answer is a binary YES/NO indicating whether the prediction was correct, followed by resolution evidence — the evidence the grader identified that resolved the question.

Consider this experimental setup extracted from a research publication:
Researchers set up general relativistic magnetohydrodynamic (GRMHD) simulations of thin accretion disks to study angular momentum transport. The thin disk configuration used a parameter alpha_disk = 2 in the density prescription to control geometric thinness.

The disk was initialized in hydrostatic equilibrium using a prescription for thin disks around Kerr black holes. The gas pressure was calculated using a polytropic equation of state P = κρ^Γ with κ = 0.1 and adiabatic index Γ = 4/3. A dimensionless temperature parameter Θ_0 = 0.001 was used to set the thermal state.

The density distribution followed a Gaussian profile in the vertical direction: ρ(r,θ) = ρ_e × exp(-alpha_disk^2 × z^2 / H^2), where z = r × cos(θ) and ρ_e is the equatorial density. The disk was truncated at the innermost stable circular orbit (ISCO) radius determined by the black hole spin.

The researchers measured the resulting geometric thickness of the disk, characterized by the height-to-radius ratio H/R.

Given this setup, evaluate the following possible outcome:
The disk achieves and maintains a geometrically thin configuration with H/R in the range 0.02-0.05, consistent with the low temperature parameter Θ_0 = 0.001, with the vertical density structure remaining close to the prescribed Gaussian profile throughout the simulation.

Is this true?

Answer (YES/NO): NO